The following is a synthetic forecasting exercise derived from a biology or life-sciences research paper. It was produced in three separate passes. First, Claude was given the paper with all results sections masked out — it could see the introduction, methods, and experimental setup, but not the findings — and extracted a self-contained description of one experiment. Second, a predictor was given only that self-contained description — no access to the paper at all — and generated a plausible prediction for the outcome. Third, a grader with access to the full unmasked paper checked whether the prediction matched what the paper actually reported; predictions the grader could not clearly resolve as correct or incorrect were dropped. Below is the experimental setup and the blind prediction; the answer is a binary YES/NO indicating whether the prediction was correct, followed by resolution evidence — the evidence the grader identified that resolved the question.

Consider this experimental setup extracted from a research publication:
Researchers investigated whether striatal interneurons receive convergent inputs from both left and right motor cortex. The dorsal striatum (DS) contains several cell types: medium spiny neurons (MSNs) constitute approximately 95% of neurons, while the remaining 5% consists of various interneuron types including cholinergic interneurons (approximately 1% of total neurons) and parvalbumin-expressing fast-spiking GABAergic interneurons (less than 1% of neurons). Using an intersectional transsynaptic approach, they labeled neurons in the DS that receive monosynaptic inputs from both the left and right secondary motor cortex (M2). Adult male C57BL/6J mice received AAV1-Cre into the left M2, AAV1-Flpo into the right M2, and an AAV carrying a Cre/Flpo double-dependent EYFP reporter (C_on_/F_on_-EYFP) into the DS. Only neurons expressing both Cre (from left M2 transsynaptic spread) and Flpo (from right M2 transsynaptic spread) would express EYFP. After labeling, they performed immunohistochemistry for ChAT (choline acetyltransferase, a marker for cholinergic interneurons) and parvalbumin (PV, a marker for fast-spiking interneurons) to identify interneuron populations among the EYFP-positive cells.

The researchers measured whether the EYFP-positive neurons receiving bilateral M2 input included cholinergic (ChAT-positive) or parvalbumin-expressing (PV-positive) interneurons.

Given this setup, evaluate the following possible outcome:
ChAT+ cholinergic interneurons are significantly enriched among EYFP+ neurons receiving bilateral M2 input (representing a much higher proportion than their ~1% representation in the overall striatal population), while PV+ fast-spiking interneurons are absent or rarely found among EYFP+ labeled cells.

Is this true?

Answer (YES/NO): NO